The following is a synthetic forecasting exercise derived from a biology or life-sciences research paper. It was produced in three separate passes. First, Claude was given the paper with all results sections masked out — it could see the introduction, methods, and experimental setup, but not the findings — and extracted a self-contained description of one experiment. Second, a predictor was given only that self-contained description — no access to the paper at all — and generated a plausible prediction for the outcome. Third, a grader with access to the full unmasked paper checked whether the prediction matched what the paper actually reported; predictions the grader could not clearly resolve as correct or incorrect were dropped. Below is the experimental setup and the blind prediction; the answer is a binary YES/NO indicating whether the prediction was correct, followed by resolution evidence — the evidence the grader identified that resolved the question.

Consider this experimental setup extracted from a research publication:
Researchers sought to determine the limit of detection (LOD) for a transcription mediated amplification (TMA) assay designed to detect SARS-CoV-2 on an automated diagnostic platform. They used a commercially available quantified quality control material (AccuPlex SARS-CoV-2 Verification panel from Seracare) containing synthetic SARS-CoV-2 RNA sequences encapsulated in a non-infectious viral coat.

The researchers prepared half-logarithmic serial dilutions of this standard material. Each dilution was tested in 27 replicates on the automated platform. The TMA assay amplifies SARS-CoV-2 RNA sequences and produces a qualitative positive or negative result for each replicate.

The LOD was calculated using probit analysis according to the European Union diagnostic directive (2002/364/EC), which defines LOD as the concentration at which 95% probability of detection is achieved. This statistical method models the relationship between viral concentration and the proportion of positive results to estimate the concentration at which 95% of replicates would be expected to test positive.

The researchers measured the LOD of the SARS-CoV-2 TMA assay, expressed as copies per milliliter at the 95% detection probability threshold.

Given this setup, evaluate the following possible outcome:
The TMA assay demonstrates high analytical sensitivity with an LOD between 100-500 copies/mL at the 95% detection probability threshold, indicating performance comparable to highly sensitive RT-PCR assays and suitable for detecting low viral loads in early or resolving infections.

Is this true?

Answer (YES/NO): YES